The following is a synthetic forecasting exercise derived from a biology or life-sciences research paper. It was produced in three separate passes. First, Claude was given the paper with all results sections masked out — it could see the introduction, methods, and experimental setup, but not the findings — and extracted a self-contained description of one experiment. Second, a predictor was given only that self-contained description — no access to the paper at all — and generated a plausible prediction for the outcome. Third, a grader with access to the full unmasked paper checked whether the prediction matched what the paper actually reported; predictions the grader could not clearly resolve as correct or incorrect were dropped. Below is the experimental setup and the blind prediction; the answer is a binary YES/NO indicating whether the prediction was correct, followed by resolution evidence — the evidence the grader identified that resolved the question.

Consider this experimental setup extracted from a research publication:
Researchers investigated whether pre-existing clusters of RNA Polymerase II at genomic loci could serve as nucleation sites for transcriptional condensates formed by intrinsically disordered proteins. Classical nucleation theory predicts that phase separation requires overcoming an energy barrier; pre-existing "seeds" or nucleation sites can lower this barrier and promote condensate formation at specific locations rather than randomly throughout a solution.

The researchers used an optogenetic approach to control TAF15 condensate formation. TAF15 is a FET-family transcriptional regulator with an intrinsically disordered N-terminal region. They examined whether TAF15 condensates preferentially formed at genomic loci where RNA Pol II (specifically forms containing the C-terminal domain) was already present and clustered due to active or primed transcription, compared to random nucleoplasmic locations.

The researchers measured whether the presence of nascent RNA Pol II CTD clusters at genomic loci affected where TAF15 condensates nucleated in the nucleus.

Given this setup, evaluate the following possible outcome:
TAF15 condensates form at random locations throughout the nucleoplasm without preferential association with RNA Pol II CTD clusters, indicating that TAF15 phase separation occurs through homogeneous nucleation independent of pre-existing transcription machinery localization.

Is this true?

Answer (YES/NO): NO